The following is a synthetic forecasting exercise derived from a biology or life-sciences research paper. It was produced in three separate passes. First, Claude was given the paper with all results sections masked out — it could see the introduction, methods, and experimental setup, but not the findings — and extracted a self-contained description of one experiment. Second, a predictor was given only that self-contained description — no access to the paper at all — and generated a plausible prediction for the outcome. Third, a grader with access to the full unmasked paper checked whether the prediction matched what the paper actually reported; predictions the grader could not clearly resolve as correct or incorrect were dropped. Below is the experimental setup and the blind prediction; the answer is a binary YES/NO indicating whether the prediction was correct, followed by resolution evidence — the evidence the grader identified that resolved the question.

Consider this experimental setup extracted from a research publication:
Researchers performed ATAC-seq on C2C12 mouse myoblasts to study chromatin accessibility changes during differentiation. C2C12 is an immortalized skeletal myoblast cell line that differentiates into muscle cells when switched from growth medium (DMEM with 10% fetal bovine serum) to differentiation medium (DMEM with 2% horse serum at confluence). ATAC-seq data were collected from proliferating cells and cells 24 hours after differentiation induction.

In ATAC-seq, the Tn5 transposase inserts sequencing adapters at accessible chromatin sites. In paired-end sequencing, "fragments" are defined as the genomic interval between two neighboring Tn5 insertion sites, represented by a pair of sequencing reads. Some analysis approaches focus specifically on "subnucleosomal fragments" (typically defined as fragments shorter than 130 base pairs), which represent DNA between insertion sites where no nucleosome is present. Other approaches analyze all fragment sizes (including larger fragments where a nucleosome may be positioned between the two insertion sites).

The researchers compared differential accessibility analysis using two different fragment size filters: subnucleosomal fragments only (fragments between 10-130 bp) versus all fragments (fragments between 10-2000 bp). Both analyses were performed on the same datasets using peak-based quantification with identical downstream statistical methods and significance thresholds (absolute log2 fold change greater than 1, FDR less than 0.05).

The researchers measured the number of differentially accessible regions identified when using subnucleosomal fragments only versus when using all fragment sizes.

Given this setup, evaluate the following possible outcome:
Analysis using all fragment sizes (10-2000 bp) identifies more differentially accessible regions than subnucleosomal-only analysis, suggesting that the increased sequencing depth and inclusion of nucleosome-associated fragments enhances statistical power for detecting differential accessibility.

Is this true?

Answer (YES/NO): YES